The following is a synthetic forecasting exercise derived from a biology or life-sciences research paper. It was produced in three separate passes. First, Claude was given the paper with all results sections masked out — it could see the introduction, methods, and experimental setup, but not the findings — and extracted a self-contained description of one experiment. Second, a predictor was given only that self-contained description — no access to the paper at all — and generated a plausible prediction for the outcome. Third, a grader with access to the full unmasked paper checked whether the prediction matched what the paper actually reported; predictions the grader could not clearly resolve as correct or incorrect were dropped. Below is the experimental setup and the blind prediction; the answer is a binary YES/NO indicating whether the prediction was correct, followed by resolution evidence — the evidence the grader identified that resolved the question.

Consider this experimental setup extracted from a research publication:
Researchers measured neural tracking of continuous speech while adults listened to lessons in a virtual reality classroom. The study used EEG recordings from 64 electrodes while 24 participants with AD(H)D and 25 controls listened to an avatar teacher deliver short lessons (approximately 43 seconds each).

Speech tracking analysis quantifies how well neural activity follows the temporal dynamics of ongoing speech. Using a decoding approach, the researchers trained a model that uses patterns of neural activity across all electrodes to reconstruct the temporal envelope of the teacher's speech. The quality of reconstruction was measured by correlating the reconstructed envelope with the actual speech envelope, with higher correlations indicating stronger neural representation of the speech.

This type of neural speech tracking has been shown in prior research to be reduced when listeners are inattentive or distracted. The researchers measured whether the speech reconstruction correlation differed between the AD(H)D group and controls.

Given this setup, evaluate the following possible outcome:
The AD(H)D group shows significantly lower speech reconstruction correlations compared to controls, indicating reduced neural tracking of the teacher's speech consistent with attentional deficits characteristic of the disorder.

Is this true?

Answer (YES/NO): NO